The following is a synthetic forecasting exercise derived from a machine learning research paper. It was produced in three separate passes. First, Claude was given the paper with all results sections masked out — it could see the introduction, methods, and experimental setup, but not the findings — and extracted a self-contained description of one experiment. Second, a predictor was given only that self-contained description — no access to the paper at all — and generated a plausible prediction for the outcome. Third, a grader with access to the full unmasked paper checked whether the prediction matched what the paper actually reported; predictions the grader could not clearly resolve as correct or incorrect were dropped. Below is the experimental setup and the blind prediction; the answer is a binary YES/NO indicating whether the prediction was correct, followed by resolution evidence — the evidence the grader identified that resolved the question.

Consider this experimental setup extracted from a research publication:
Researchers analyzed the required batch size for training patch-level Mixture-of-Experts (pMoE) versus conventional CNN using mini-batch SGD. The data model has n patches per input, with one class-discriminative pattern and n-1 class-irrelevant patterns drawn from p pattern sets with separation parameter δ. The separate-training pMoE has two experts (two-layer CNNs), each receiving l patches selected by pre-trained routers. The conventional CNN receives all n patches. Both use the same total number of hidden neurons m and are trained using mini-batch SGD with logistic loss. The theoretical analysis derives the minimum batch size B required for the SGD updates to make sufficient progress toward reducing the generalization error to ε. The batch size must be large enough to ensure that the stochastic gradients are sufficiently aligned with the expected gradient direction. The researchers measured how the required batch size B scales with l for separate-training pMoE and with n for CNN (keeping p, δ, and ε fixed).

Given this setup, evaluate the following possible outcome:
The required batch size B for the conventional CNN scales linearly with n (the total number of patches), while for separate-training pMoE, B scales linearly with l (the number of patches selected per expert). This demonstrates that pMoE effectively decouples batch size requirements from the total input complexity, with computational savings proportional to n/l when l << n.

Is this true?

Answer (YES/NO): NO